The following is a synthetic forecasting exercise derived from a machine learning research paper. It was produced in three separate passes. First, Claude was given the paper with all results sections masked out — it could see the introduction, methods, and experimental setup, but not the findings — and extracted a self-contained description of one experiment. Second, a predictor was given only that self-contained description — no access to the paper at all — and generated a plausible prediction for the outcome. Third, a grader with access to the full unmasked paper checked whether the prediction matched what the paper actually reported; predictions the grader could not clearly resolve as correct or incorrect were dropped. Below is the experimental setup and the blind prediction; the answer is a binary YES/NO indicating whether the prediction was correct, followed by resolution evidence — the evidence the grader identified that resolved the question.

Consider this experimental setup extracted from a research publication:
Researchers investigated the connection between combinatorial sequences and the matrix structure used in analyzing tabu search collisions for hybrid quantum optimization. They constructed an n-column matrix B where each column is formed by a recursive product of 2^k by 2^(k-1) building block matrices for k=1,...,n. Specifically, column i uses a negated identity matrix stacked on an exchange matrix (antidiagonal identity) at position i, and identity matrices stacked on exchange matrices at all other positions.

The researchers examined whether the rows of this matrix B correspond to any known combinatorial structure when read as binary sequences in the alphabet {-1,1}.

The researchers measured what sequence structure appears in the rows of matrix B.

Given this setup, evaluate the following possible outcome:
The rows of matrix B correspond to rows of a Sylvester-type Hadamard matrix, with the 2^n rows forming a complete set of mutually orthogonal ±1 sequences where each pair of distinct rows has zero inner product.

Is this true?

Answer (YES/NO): NO